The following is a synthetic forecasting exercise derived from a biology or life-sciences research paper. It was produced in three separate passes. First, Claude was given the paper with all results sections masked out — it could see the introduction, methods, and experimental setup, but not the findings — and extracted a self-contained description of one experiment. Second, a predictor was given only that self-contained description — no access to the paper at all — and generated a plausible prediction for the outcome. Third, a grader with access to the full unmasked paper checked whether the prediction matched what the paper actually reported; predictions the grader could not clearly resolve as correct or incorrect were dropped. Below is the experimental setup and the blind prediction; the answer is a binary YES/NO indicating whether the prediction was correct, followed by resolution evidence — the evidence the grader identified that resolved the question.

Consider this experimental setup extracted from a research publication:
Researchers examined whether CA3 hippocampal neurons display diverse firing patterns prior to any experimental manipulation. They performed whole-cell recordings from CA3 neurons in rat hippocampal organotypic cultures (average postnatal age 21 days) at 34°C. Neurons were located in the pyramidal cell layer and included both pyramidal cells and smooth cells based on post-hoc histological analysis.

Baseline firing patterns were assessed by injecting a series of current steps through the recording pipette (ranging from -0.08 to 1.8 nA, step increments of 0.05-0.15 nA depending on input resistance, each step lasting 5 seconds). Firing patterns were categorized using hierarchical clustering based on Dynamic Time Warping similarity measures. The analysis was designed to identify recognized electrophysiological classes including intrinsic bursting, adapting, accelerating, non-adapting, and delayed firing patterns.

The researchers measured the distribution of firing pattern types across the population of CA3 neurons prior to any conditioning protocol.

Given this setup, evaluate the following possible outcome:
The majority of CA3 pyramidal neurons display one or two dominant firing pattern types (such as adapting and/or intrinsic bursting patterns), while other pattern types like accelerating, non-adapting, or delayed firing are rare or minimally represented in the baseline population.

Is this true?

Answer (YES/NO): NO